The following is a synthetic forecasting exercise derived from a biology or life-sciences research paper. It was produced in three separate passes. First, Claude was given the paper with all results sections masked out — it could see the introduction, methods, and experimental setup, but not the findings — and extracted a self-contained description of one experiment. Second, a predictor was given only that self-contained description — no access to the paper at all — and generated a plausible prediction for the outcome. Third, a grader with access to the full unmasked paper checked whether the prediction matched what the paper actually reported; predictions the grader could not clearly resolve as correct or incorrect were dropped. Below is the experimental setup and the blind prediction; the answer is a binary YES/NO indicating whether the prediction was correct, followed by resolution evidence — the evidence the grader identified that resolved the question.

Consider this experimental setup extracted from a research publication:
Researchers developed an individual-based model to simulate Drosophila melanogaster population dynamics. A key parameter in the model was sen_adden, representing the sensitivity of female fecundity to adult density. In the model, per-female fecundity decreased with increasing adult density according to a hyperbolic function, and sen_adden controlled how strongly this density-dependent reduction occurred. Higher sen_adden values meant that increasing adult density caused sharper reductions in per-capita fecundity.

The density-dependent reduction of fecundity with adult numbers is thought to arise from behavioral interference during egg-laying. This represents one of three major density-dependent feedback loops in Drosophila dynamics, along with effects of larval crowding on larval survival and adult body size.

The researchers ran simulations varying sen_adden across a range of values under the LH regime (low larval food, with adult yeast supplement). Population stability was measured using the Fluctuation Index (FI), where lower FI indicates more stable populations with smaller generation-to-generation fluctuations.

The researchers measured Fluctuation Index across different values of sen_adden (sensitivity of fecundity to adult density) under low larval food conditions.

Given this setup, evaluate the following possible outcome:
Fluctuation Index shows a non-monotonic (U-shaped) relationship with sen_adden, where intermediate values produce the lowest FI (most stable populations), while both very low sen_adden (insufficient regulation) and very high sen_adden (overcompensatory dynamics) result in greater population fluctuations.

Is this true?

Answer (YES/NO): NO